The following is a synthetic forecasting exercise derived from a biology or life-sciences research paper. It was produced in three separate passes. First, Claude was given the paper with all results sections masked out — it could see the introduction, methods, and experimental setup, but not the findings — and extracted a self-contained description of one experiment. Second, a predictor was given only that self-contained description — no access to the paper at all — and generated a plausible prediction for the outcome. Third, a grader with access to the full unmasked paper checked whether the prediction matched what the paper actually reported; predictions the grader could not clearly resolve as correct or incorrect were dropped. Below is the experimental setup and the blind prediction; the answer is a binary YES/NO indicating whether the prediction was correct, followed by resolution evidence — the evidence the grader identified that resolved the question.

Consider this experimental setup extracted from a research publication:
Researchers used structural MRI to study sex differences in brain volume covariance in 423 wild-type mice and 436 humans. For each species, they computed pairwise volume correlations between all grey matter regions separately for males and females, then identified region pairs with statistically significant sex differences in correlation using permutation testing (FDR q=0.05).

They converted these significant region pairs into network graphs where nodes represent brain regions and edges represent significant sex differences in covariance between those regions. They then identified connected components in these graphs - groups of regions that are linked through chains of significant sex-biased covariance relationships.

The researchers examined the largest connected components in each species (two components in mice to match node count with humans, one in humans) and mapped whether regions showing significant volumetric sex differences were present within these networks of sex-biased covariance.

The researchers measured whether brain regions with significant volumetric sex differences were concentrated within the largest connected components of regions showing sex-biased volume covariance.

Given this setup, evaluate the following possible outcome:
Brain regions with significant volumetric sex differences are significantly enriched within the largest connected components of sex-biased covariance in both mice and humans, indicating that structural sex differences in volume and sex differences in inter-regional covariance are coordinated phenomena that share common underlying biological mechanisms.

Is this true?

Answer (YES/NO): NO